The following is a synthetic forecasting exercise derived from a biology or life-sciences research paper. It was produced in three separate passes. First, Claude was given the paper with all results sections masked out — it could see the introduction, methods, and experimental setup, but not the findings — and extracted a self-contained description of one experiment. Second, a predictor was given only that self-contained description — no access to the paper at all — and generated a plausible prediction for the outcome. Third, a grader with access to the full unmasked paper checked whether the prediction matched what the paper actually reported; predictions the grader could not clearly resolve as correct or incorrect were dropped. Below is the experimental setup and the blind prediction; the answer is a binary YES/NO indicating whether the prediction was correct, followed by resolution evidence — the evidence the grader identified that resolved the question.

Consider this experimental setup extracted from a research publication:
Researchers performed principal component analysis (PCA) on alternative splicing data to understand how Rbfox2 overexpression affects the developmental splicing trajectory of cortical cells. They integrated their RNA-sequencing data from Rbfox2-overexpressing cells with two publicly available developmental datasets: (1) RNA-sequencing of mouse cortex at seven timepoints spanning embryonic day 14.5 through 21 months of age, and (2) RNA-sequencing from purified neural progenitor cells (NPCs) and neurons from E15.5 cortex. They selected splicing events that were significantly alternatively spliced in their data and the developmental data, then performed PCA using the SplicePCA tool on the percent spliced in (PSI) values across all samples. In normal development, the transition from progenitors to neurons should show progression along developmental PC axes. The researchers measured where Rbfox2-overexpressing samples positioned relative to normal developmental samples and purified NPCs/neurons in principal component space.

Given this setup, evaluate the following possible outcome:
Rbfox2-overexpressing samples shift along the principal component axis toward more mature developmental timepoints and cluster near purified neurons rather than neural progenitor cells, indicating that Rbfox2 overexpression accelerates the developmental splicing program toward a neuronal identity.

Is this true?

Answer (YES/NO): NO